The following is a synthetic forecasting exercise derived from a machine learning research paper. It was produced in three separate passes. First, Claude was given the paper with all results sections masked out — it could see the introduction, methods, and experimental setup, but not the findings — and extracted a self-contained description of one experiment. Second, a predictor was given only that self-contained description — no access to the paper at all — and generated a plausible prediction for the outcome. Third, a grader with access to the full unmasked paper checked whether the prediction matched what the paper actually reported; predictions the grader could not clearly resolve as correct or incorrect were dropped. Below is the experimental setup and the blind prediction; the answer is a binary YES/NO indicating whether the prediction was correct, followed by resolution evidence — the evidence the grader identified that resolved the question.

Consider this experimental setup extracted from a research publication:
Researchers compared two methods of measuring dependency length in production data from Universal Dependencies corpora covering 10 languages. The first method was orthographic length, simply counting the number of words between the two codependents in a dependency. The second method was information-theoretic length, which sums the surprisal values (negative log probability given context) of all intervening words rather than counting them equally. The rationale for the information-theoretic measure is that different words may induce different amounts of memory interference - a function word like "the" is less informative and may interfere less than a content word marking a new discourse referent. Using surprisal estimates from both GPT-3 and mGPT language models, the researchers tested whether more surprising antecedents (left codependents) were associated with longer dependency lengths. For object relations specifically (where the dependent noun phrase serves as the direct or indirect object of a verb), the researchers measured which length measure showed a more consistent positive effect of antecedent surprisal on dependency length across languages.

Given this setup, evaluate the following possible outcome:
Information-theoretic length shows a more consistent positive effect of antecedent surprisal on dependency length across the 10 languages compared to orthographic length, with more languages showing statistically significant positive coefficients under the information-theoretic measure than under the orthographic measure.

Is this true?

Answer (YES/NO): YES